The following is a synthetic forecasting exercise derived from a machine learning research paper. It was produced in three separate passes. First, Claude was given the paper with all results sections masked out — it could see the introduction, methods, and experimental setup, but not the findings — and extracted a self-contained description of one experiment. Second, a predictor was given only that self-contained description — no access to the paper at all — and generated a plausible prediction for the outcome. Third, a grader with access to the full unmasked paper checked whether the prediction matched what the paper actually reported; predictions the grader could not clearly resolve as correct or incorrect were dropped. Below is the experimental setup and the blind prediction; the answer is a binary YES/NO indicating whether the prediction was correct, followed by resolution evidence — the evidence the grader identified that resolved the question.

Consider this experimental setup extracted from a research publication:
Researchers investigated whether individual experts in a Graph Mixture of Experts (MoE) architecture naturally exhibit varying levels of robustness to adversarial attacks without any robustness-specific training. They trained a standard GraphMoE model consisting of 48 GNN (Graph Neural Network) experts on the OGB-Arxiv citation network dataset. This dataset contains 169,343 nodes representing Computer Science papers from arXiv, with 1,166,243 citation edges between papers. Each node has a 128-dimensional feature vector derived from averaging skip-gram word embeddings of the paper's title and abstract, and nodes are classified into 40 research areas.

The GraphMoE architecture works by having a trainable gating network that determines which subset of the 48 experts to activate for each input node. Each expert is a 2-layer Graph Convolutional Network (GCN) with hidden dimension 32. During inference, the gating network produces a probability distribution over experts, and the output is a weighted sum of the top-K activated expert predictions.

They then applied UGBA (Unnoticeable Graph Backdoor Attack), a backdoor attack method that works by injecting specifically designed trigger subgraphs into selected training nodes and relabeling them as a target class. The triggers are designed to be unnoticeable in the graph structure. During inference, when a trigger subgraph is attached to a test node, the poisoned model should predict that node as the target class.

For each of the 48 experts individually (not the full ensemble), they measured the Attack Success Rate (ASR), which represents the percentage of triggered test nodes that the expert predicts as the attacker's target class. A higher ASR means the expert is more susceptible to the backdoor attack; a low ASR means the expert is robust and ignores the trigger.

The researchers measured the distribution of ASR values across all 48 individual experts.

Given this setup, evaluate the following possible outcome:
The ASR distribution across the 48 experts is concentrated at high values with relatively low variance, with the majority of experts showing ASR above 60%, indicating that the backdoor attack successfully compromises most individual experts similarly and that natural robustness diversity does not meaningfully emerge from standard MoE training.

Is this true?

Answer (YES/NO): NO